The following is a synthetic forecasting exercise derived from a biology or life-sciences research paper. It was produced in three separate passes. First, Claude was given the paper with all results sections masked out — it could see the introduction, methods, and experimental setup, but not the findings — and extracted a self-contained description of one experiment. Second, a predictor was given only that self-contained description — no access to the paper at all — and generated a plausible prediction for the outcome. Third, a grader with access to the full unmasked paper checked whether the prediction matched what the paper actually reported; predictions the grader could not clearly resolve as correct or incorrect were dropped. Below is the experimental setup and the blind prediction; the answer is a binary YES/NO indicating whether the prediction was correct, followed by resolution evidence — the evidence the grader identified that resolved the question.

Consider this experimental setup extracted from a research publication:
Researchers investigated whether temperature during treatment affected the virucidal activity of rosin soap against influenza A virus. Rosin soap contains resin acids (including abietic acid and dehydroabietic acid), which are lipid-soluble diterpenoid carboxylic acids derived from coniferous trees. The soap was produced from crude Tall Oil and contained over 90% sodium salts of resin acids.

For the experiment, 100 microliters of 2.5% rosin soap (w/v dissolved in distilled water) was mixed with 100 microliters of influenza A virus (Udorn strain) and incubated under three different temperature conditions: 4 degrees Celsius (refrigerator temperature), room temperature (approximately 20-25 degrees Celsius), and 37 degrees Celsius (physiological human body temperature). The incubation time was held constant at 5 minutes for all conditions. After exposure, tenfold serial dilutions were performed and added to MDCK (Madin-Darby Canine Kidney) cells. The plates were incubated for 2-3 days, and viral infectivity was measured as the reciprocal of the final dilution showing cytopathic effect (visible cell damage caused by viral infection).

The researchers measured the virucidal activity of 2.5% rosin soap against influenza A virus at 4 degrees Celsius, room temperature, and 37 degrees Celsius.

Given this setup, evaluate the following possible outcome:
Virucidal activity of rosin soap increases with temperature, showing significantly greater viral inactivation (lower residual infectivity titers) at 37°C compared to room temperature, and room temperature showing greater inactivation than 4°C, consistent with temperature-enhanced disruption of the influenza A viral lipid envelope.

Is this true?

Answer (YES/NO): NO